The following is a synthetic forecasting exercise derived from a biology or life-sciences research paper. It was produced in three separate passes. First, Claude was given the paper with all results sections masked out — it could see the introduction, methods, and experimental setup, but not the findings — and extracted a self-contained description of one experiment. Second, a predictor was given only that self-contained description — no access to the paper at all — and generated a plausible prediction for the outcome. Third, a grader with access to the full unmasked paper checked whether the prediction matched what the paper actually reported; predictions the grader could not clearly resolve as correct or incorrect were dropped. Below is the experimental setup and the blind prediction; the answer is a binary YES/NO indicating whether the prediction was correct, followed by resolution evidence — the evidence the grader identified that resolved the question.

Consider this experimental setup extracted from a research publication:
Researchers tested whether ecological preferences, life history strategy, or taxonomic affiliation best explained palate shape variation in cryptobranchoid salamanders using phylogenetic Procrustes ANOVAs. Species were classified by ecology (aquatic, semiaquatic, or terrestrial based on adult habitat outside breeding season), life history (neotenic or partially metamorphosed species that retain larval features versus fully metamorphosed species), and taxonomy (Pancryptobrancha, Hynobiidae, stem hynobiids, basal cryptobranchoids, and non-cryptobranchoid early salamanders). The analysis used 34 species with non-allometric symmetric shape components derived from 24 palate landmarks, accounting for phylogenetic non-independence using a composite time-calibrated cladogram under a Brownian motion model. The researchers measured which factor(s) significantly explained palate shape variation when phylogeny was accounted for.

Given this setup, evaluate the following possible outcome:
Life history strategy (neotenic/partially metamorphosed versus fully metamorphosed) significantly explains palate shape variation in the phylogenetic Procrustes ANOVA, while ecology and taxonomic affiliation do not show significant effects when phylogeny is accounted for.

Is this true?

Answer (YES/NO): NO